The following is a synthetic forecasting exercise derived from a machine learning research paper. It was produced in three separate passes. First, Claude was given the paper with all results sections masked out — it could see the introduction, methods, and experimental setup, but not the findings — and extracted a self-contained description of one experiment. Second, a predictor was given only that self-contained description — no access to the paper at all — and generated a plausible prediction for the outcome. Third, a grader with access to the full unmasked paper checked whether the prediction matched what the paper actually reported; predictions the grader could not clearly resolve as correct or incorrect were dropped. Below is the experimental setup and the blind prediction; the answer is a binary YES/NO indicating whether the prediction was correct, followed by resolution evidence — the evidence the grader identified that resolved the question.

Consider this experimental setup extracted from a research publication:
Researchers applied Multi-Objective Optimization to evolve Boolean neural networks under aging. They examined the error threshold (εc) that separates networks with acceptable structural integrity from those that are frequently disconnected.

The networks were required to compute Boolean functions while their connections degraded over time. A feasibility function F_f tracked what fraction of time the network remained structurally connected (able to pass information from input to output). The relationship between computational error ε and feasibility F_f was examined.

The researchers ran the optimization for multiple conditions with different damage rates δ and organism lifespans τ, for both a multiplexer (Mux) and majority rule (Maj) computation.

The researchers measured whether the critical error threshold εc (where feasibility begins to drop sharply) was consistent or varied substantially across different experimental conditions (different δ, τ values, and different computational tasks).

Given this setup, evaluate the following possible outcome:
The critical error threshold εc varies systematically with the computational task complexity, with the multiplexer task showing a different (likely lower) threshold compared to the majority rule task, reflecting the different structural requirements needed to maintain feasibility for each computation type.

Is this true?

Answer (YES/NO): NO